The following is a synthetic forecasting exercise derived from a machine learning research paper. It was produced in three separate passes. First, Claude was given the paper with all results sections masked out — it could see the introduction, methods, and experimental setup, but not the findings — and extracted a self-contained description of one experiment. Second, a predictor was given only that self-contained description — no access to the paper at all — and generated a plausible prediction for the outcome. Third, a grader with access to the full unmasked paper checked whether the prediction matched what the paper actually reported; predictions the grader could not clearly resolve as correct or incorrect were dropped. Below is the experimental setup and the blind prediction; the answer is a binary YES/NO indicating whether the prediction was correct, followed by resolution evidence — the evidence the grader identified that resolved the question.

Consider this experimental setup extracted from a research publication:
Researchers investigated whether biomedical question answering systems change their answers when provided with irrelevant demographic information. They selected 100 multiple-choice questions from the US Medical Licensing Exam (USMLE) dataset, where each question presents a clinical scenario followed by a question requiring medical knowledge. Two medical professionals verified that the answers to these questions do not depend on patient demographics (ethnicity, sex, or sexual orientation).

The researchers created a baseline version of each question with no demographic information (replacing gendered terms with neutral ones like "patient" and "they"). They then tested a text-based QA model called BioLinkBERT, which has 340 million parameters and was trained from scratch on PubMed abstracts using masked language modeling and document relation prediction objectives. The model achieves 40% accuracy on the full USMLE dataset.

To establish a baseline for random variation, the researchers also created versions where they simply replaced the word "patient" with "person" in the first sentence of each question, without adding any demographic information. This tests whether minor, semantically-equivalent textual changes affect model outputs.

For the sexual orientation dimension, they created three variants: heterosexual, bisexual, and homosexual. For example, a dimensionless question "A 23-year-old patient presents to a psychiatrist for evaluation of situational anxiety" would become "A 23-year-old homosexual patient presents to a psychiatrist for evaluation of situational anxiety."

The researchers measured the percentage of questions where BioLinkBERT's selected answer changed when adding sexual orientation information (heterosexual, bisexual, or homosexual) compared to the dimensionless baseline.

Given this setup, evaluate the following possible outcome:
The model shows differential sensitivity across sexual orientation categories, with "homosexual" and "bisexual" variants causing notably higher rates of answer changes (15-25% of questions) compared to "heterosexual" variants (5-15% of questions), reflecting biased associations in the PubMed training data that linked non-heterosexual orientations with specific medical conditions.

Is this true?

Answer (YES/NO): NO